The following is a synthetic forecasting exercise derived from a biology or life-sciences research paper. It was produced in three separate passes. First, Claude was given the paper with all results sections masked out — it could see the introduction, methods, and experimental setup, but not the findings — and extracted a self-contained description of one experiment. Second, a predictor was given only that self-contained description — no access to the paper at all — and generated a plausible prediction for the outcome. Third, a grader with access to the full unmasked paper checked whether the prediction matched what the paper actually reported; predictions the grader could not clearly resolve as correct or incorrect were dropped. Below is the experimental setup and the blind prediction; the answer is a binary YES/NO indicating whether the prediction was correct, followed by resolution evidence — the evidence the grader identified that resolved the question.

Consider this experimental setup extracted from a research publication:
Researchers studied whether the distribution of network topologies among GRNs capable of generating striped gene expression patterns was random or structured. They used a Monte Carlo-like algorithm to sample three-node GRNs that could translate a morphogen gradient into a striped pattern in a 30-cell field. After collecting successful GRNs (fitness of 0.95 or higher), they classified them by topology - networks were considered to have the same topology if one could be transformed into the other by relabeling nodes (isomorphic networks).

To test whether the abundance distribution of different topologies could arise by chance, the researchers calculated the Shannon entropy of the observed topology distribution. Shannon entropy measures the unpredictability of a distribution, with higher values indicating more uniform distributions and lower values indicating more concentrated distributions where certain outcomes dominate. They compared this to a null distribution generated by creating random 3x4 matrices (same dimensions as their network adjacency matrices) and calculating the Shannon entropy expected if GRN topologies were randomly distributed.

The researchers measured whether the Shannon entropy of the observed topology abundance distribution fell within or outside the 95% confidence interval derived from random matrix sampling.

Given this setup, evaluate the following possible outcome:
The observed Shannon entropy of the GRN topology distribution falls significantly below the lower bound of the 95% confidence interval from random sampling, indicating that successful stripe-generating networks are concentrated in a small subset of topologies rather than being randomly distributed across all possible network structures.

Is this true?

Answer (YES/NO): YES